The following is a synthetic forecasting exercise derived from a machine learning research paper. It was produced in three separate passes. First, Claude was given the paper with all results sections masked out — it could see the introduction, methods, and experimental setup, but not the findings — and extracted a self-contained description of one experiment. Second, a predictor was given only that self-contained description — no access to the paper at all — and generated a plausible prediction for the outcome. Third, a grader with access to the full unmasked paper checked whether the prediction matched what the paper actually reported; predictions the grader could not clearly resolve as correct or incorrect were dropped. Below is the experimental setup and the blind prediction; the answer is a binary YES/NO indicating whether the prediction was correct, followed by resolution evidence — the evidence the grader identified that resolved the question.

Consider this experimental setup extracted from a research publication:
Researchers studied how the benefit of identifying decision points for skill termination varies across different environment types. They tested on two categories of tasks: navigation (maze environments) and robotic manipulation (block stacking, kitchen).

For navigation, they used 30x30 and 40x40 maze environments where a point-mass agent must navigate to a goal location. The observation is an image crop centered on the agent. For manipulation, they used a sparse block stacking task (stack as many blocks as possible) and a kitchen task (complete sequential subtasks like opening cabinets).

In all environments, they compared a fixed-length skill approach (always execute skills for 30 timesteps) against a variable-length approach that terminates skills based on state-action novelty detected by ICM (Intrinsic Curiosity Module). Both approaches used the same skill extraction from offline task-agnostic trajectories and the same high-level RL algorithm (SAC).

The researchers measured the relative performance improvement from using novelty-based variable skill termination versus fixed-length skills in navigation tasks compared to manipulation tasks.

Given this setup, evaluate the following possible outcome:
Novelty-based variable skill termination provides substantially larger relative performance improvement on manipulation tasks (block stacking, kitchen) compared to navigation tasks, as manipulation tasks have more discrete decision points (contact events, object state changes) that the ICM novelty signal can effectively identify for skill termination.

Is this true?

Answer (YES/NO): NO